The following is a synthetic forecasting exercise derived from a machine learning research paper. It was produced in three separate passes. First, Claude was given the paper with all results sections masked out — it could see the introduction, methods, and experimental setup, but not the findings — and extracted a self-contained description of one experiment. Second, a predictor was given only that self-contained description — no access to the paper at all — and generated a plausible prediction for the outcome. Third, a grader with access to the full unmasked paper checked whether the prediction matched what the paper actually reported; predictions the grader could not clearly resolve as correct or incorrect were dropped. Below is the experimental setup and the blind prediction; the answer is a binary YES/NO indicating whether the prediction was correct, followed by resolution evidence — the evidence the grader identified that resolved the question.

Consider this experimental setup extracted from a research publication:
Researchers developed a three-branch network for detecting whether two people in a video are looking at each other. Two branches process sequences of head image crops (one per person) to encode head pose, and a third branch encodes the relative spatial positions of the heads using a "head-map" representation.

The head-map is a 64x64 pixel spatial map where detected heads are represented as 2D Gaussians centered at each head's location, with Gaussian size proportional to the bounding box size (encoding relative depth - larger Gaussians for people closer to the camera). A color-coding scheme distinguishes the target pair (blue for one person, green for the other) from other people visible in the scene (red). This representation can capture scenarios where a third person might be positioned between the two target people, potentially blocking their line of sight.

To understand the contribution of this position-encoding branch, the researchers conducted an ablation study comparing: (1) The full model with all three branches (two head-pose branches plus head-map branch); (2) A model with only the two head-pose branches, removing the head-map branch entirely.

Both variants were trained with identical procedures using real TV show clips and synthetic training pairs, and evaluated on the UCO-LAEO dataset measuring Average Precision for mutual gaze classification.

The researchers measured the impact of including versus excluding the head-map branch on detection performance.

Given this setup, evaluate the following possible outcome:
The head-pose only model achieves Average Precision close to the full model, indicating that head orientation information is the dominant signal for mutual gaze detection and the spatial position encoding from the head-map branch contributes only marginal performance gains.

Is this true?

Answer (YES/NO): NO